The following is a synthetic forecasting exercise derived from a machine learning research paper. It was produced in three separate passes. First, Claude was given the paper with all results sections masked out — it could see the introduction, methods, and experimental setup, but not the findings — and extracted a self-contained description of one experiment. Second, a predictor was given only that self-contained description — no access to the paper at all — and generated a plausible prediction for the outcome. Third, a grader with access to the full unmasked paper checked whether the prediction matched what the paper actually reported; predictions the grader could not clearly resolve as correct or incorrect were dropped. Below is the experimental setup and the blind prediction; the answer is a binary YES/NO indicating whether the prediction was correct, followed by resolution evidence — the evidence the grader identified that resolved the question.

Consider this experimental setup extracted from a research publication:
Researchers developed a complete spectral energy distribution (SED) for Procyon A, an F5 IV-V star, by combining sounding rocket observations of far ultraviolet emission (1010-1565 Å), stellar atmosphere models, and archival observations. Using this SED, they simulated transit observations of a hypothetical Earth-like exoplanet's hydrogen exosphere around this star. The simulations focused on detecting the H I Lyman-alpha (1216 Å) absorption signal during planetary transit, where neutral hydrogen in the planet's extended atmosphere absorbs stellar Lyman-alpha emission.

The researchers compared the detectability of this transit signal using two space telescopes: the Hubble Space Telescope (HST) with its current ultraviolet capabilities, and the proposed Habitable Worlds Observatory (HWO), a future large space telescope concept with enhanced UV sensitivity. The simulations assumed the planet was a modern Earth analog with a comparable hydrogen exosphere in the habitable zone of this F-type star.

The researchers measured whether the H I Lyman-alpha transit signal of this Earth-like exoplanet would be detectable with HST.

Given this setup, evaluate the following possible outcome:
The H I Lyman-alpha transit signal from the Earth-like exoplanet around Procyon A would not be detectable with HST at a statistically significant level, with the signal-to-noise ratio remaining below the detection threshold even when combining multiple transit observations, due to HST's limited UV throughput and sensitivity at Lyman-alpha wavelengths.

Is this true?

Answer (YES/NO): NO